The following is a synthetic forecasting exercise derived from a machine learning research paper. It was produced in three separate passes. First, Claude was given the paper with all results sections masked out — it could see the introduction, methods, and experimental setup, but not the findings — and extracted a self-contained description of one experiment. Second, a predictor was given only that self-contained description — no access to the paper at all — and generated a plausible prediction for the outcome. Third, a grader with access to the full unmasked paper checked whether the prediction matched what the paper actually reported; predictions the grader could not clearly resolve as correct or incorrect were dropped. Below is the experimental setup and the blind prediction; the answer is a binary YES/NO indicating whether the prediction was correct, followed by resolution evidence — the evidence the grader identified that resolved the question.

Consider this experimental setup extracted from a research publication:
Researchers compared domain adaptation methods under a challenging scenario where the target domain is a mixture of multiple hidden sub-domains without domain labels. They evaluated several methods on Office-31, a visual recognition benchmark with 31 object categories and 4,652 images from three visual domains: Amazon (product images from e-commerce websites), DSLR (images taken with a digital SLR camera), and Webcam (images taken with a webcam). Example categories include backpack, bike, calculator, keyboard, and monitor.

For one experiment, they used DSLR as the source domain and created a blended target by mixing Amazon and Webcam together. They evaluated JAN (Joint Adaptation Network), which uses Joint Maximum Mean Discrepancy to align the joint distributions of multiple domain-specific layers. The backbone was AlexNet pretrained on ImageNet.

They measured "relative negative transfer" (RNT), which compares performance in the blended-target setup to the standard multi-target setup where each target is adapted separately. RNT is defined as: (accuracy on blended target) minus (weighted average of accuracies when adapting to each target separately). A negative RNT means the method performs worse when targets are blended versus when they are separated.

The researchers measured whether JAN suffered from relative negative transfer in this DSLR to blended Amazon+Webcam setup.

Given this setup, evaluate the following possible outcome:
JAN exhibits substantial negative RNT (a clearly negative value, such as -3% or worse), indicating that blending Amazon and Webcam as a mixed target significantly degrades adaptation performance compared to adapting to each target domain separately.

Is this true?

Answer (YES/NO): YES